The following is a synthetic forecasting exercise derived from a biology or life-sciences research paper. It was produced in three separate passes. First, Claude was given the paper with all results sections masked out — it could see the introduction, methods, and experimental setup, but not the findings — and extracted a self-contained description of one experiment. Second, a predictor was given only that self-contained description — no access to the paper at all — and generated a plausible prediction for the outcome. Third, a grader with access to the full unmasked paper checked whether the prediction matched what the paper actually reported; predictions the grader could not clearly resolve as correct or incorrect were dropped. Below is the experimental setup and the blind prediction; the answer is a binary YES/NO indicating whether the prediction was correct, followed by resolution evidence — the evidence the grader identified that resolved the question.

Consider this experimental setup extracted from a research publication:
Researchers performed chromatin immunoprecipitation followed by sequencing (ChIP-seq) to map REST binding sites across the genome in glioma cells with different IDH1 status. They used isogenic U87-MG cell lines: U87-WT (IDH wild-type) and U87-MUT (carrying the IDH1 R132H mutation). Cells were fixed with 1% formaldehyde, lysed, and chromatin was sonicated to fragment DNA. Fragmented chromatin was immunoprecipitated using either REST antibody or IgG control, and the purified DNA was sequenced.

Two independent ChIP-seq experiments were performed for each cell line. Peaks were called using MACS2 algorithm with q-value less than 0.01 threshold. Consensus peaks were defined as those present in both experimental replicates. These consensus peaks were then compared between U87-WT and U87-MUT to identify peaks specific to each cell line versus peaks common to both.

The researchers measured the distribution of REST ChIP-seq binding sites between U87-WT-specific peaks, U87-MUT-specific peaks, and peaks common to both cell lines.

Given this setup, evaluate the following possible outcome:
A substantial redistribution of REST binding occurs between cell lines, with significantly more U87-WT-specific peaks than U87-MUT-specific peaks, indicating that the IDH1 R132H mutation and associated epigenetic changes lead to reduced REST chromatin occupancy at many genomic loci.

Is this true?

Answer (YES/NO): YES